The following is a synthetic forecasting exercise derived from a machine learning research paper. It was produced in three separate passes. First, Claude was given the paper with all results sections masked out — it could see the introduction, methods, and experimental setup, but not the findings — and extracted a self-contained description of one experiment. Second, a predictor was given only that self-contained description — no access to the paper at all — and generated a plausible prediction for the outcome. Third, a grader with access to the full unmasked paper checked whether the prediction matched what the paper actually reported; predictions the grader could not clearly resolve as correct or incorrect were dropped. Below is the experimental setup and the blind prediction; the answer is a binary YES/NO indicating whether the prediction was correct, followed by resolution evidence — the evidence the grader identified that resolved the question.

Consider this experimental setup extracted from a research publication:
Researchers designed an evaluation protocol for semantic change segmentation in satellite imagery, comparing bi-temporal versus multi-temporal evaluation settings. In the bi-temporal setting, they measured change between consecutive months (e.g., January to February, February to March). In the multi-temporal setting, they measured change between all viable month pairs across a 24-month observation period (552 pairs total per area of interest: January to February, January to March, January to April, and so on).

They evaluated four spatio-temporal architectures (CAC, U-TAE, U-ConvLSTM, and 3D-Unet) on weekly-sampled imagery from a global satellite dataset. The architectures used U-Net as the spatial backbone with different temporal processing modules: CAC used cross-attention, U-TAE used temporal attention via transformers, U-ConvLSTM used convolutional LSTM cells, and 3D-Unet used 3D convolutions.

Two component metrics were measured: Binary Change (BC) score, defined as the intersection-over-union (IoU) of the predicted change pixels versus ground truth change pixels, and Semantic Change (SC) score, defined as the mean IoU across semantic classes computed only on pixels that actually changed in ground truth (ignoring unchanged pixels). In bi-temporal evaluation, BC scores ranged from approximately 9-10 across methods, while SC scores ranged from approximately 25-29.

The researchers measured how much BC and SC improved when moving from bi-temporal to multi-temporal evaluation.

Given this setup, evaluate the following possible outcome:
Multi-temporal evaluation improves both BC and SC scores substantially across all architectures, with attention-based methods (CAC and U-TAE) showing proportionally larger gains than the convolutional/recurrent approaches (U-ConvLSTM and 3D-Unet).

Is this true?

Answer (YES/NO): NO